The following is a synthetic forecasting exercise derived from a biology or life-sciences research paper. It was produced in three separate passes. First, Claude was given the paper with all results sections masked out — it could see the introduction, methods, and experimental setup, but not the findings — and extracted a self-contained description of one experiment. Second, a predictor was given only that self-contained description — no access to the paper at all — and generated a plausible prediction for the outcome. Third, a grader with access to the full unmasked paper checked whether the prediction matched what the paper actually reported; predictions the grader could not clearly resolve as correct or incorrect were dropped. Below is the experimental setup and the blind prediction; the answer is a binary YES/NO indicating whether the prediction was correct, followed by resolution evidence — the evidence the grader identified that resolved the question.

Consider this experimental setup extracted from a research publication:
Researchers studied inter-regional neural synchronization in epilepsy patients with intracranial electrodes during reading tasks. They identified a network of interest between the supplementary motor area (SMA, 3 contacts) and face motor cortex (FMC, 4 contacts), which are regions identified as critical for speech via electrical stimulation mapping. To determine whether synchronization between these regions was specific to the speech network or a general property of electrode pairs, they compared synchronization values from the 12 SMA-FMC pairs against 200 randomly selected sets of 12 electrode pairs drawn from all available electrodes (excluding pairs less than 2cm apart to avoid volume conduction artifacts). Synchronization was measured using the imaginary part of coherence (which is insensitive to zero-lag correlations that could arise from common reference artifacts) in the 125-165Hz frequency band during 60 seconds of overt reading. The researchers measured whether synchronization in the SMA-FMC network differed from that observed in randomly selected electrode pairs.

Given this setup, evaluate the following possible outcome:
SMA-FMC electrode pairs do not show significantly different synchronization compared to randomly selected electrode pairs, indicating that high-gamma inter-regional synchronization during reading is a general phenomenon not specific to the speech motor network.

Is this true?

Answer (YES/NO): NO